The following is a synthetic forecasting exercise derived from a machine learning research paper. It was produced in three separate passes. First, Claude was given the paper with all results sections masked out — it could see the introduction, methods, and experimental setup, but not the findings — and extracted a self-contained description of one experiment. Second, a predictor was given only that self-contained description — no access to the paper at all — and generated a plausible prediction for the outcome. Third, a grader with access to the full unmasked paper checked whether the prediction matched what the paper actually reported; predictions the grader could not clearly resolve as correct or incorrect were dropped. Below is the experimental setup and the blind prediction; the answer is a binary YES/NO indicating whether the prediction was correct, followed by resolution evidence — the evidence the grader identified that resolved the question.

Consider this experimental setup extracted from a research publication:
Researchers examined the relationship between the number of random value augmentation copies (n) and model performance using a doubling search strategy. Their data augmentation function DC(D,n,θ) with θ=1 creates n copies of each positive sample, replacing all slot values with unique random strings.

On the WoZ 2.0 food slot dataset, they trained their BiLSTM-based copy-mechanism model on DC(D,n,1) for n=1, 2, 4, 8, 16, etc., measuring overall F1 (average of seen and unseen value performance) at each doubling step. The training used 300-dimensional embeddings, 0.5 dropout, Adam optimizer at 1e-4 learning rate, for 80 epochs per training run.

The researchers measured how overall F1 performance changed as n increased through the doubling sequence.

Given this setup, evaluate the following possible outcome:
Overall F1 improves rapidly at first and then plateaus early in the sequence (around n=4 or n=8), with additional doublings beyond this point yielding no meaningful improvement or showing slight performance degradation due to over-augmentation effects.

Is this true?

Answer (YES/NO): NO